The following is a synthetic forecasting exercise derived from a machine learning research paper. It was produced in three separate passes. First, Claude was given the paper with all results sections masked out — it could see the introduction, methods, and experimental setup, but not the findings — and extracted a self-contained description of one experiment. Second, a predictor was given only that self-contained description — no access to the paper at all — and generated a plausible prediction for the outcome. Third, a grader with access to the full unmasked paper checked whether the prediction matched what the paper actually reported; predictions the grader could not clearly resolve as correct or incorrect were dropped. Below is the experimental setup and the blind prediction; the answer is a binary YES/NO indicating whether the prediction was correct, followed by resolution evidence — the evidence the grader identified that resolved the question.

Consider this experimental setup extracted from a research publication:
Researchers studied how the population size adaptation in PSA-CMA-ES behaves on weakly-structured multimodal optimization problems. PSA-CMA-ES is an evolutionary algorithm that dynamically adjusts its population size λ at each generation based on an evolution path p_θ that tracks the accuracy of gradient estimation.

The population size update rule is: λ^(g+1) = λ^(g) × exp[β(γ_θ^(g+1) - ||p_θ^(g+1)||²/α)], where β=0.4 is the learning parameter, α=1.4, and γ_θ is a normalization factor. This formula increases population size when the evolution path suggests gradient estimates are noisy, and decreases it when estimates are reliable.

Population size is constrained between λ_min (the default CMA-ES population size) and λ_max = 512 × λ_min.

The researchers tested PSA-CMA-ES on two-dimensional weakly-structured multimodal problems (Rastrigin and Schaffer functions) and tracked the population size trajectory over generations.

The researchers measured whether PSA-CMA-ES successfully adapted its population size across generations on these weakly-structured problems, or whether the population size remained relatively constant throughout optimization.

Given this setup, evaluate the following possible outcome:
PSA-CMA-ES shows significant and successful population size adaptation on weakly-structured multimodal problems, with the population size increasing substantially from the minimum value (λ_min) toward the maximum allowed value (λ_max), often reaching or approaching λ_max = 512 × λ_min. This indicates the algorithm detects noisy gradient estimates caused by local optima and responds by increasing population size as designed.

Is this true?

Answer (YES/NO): NO